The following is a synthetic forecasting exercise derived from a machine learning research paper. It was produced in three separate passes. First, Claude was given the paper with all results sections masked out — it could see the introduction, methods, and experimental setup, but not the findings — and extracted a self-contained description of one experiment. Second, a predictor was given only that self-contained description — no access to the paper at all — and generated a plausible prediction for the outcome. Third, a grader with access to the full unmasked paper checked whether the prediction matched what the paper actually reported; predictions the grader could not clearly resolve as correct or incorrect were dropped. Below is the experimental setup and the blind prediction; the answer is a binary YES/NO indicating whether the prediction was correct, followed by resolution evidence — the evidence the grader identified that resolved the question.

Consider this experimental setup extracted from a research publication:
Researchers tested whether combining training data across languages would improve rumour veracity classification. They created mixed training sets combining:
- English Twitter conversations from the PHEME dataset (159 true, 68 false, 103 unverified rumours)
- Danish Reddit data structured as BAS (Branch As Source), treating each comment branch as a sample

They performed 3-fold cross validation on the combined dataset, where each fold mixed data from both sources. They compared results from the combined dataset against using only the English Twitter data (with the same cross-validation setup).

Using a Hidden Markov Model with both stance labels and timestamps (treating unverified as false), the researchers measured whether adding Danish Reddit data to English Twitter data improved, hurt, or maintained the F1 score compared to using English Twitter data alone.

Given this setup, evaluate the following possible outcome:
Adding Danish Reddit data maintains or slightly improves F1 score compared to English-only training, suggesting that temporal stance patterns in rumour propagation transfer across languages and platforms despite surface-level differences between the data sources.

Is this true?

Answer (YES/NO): YES